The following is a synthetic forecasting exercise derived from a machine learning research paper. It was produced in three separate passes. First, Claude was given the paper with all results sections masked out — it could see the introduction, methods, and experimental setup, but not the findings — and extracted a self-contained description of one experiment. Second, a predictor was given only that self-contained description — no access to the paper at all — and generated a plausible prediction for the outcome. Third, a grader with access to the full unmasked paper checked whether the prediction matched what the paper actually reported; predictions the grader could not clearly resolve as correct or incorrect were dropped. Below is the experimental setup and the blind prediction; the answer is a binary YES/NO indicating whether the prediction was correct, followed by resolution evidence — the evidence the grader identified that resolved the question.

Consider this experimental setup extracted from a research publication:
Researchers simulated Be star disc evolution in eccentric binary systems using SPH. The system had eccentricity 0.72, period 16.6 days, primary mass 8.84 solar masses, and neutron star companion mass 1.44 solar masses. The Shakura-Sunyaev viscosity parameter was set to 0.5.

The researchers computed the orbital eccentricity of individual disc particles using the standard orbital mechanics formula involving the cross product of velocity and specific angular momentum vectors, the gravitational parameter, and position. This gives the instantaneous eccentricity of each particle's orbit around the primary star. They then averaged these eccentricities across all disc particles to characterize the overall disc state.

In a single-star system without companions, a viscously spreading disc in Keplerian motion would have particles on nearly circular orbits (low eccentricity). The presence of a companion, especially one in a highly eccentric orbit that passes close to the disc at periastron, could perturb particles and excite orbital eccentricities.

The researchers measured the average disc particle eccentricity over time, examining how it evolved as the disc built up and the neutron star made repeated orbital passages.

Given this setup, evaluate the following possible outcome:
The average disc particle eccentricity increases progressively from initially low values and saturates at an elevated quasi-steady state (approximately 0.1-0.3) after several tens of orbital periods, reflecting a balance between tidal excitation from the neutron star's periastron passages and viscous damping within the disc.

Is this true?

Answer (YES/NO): NO